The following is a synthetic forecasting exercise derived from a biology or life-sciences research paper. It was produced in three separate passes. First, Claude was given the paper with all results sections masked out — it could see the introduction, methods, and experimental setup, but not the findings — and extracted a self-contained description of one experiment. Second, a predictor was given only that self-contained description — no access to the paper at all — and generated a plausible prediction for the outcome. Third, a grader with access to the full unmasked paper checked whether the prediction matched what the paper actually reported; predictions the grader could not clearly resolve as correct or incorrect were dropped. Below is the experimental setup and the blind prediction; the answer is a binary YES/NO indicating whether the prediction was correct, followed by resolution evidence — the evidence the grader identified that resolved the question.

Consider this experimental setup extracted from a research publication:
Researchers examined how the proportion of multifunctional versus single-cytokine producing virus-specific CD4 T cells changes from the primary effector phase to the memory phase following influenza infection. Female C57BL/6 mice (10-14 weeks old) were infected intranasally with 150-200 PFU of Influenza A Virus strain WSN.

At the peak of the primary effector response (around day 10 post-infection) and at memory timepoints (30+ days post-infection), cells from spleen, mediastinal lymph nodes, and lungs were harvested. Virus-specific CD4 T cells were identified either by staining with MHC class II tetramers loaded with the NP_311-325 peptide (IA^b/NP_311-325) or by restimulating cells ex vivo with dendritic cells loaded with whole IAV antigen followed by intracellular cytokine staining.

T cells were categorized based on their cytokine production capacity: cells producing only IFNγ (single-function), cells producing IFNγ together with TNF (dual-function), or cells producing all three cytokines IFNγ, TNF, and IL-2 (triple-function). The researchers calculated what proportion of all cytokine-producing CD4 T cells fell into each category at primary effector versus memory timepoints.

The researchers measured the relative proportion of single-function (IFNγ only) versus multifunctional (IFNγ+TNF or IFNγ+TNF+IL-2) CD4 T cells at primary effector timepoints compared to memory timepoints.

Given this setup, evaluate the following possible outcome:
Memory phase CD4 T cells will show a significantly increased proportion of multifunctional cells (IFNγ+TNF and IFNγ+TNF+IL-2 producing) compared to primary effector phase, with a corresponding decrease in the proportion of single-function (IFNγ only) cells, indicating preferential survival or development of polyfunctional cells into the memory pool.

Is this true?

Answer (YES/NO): YES